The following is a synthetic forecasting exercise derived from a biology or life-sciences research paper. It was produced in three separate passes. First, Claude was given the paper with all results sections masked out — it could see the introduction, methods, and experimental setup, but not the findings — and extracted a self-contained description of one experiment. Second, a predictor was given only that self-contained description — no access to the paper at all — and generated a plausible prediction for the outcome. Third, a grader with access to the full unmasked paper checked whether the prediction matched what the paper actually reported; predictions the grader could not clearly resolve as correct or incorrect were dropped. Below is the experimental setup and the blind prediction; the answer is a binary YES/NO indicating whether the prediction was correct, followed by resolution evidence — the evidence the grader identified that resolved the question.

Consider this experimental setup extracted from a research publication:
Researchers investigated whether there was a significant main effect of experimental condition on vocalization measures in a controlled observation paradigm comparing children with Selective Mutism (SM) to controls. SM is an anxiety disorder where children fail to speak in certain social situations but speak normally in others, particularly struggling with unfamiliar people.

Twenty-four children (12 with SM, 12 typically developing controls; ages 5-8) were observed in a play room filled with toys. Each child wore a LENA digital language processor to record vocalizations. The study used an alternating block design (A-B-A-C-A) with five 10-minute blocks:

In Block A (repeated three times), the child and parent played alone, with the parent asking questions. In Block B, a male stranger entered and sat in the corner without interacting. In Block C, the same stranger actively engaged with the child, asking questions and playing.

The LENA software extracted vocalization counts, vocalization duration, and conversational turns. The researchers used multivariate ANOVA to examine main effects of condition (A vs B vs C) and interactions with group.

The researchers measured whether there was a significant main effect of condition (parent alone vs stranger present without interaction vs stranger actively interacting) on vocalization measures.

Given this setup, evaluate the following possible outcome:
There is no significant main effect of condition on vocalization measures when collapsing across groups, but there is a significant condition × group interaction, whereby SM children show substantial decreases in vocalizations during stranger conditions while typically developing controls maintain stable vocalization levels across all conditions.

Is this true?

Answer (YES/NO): NO